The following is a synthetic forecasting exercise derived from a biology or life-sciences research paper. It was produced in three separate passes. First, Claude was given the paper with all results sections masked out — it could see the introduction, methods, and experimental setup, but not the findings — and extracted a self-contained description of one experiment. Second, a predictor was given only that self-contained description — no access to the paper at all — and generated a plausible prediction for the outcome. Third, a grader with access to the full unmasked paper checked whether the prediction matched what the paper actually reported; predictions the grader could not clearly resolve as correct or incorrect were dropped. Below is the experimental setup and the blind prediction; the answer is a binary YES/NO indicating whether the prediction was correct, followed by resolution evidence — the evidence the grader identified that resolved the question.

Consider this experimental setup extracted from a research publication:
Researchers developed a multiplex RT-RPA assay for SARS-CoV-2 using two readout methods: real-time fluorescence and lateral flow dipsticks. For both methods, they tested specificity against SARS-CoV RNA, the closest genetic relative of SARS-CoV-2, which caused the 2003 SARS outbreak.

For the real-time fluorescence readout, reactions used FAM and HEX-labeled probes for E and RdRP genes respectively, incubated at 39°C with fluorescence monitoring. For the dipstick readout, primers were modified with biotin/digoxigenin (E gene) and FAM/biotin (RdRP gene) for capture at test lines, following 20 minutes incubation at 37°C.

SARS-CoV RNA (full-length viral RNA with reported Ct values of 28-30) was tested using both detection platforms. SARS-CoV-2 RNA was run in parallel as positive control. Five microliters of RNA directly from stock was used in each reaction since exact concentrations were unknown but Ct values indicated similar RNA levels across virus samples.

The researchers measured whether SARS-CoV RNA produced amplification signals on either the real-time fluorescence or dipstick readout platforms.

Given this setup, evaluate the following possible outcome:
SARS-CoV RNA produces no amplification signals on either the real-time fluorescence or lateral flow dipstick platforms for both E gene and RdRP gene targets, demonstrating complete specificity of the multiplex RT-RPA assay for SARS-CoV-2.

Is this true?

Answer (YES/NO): YES